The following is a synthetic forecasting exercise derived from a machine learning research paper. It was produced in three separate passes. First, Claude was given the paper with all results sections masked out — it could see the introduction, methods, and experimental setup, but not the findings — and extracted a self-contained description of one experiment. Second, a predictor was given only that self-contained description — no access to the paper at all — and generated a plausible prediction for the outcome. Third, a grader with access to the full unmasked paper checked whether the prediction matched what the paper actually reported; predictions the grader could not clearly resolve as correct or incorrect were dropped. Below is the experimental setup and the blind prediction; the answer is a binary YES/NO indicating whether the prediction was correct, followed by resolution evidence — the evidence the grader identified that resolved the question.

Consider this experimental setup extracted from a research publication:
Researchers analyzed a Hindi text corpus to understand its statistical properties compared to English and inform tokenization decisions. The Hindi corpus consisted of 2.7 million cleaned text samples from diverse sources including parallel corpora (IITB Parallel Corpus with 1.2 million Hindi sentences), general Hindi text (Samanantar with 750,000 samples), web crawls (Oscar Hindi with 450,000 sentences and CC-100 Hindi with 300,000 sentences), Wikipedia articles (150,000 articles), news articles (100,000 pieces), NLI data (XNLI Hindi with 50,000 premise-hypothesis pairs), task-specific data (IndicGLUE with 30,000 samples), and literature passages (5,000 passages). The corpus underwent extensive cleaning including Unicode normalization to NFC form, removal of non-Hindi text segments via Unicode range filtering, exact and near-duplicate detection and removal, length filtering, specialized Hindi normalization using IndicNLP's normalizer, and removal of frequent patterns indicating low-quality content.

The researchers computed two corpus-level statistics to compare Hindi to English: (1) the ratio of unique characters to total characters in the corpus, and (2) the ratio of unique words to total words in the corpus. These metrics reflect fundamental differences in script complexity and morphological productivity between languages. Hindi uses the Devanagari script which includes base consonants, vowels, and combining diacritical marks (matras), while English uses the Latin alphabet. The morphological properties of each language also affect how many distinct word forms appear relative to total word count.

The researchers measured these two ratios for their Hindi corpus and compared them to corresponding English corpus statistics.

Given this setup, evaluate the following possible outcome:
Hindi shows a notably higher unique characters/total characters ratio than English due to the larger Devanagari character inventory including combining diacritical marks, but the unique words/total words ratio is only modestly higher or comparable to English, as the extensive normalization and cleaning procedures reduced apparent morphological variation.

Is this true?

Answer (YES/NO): NO